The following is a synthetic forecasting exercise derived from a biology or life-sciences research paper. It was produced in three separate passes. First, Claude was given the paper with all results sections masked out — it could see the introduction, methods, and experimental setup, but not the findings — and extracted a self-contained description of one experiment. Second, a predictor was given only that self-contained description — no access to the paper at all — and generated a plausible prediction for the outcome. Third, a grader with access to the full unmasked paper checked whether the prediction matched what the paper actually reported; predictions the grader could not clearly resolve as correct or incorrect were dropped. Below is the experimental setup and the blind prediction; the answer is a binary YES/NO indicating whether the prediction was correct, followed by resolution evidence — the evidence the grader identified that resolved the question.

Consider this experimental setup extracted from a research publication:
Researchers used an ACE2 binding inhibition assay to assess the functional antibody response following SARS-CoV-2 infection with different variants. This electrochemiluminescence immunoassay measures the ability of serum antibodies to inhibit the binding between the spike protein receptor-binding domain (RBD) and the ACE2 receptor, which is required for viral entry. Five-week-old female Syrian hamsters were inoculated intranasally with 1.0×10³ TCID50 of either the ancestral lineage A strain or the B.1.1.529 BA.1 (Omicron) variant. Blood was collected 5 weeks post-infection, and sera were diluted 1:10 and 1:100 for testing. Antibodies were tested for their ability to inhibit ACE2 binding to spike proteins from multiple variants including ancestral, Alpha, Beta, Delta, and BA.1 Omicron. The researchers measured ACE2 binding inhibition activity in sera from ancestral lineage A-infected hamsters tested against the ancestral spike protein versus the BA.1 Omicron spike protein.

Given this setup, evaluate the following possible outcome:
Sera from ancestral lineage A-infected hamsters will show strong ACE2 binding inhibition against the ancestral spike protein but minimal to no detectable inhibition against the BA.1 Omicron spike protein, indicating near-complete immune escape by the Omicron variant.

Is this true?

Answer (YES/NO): NO